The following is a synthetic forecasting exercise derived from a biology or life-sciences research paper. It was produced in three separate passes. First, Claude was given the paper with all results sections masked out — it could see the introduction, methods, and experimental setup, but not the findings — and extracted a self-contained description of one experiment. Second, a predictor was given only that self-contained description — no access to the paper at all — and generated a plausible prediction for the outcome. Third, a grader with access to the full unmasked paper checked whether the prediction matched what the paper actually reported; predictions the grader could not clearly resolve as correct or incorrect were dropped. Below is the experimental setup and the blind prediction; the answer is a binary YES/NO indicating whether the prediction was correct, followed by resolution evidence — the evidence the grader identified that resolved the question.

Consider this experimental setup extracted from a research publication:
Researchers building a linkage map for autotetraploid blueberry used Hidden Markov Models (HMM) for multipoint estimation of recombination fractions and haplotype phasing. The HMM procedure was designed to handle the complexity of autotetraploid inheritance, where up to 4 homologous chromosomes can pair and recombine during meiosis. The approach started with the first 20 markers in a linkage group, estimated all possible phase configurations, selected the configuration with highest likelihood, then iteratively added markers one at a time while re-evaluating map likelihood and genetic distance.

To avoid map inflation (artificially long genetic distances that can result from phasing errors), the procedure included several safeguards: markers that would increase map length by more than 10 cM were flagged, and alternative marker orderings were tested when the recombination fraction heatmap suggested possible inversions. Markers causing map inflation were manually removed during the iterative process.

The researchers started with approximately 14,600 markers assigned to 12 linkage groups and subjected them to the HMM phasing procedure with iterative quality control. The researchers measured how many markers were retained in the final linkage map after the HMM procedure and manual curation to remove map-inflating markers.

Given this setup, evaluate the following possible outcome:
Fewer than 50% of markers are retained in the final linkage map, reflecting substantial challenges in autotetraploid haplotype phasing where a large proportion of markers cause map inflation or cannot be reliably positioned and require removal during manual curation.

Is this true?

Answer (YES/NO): NO